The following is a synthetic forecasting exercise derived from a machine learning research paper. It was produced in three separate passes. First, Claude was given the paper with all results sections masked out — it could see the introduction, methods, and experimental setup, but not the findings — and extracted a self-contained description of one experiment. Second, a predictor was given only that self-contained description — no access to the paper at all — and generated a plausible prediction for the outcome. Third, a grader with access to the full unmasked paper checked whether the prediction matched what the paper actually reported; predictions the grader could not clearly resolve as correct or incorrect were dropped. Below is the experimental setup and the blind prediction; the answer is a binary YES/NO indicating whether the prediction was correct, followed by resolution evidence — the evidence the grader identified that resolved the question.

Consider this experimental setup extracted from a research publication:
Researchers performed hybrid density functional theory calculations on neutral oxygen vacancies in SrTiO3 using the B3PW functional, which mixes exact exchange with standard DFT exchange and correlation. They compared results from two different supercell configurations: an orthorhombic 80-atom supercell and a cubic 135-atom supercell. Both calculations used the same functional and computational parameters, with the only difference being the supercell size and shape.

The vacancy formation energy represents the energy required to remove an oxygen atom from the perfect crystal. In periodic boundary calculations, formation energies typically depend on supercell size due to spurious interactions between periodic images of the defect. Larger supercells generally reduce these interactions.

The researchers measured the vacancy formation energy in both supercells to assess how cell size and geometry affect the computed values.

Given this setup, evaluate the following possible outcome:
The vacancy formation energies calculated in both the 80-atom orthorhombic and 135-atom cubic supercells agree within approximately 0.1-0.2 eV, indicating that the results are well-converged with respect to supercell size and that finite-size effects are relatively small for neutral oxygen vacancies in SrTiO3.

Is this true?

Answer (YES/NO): NO